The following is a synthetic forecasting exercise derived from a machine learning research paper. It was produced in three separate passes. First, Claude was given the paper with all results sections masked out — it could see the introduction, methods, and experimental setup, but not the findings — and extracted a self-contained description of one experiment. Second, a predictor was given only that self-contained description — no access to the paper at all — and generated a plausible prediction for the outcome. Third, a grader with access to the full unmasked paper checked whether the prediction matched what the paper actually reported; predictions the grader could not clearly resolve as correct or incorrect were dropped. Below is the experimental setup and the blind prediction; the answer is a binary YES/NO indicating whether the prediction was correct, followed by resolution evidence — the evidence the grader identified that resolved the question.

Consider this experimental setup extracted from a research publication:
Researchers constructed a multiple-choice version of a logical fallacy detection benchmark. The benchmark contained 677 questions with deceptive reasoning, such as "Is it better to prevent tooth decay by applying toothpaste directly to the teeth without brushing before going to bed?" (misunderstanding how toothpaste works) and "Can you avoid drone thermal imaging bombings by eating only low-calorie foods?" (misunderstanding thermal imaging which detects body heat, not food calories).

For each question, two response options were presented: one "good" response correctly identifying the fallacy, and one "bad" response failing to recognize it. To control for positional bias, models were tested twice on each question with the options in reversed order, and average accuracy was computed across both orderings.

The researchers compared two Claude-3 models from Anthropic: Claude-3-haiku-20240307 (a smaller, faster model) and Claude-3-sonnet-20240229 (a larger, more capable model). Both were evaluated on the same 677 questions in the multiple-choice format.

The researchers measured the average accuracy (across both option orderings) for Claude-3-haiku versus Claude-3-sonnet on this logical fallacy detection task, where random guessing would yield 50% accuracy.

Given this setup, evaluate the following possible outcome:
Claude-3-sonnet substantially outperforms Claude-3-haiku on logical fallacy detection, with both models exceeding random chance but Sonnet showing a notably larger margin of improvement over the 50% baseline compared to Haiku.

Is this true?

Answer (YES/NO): NO